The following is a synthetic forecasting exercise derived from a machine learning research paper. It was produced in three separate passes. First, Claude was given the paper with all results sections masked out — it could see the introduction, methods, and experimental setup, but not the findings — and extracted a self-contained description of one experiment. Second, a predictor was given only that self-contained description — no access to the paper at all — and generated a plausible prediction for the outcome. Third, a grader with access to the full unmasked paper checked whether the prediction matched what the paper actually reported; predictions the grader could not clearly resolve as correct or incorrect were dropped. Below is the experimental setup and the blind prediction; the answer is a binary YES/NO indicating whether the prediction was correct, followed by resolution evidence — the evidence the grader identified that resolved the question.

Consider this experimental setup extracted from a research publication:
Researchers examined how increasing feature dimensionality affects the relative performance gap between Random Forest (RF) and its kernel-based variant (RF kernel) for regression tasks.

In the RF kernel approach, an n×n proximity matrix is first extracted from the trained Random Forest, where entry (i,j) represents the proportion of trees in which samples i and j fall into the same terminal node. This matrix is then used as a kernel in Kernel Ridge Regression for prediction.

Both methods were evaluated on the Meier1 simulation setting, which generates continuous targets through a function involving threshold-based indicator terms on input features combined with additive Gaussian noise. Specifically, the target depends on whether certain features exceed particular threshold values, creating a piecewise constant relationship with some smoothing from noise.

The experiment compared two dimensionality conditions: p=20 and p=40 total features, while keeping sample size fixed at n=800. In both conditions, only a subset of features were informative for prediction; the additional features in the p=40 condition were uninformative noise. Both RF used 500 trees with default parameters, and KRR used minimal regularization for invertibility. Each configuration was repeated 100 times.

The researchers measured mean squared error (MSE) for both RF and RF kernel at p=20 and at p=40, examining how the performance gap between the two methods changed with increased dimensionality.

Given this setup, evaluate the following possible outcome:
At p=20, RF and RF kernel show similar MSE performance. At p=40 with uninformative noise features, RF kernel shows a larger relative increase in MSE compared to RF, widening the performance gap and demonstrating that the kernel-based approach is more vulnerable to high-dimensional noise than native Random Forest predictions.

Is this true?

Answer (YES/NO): NO